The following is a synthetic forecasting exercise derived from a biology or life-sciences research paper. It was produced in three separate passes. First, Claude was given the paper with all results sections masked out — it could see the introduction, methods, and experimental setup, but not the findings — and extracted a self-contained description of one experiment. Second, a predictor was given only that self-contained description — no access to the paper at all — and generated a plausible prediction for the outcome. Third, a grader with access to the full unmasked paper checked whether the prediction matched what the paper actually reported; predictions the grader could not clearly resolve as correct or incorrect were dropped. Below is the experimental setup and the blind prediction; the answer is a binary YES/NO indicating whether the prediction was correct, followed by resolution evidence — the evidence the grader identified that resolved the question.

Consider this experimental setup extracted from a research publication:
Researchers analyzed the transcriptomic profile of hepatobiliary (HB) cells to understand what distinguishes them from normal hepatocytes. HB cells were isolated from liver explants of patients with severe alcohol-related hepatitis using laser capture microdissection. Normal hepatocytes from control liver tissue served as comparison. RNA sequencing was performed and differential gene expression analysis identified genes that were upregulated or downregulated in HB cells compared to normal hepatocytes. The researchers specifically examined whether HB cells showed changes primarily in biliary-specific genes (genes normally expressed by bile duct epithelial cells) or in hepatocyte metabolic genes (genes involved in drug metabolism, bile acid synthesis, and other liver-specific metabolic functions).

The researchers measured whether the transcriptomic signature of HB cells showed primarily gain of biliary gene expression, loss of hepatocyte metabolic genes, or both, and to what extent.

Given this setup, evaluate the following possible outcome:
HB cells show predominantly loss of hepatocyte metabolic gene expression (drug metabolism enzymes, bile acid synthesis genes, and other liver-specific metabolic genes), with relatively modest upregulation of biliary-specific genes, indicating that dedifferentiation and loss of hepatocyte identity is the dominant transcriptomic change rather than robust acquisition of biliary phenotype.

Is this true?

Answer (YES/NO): NO